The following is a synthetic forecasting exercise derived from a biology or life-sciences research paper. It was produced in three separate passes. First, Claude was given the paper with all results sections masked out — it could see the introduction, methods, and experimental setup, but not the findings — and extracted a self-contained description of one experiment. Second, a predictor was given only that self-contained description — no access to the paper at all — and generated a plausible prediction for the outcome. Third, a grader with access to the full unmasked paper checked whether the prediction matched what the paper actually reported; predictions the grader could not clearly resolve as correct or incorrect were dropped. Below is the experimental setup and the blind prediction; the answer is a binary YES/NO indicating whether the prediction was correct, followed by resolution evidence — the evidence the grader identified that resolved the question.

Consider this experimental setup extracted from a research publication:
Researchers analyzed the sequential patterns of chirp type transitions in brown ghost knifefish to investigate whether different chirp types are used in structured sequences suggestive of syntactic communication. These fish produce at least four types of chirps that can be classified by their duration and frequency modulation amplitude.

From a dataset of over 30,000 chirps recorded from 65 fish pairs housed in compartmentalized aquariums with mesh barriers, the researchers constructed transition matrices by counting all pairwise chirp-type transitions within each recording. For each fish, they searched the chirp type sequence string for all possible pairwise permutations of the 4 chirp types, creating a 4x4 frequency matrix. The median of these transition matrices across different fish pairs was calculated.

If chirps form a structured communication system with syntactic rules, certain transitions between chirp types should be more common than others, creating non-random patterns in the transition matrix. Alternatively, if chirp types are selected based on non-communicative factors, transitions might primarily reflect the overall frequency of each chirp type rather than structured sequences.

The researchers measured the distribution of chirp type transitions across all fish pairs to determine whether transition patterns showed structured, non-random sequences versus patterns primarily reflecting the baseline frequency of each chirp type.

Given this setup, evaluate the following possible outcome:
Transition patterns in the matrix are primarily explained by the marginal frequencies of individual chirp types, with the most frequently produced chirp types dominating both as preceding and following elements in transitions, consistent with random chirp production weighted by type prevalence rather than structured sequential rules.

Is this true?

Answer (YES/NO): YES